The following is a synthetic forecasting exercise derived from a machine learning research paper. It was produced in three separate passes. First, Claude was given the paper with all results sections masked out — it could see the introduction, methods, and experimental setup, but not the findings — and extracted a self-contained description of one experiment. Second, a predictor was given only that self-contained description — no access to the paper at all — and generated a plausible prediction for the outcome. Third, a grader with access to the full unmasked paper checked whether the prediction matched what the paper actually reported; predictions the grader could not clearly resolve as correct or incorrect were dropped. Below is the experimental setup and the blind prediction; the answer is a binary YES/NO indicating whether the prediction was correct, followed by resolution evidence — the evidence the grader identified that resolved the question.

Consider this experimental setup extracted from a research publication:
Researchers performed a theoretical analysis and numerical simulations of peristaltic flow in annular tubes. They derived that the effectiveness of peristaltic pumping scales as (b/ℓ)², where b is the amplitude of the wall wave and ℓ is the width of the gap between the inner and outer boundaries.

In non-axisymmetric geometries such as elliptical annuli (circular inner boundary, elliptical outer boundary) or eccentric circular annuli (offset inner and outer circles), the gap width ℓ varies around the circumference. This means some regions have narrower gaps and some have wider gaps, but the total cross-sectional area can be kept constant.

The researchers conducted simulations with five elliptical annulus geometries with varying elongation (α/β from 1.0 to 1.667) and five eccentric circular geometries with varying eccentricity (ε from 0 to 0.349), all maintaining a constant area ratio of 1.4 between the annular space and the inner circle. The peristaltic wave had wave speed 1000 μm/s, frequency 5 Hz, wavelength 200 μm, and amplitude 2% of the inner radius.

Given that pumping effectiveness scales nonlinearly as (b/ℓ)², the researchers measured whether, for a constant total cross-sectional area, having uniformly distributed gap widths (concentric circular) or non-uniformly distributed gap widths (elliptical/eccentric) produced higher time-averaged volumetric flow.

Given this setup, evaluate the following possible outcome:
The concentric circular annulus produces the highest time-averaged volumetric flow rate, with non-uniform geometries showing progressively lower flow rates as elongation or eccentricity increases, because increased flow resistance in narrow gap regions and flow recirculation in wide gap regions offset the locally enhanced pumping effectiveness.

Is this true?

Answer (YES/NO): YES